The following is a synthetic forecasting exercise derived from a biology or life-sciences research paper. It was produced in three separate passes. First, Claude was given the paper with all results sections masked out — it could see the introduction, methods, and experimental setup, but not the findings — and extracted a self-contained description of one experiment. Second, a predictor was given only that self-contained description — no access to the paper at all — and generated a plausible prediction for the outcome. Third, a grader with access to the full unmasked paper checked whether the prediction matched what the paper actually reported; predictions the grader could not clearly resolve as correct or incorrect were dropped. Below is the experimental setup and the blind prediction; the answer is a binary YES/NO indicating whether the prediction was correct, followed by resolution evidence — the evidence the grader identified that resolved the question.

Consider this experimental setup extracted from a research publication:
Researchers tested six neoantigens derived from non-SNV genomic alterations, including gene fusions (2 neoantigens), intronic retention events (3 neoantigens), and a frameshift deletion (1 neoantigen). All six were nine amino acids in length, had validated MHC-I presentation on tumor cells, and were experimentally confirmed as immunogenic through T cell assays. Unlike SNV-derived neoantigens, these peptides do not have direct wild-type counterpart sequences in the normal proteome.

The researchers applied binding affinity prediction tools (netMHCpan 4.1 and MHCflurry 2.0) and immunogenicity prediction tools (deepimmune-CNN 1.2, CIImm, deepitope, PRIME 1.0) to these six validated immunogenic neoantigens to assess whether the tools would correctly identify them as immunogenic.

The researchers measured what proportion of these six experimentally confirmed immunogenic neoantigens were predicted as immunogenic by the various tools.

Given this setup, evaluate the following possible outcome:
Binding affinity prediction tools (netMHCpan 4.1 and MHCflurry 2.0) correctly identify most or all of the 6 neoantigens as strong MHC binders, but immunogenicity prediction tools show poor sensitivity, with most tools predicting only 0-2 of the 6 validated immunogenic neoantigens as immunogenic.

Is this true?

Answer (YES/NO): NO